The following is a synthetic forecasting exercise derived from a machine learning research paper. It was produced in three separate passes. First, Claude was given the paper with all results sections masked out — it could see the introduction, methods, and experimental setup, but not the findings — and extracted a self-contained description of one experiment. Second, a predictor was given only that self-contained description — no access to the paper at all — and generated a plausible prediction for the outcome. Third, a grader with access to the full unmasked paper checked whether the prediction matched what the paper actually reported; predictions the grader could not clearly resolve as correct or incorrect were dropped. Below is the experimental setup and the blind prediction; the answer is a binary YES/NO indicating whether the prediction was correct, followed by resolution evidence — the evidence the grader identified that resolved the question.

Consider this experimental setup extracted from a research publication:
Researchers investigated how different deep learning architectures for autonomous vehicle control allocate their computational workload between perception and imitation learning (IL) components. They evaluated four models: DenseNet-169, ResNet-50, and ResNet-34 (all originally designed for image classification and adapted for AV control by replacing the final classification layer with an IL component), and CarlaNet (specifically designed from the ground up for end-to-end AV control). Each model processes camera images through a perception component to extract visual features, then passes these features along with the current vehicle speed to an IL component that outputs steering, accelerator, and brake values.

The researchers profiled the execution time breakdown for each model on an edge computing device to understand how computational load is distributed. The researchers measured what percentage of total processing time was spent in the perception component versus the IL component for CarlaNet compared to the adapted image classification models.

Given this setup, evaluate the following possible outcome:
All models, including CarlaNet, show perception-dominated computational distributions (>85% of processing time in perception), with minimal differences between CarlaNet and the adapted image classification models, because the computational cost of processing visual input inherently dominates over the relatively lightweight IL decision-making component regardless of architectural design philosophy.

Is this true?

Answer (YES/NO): NO